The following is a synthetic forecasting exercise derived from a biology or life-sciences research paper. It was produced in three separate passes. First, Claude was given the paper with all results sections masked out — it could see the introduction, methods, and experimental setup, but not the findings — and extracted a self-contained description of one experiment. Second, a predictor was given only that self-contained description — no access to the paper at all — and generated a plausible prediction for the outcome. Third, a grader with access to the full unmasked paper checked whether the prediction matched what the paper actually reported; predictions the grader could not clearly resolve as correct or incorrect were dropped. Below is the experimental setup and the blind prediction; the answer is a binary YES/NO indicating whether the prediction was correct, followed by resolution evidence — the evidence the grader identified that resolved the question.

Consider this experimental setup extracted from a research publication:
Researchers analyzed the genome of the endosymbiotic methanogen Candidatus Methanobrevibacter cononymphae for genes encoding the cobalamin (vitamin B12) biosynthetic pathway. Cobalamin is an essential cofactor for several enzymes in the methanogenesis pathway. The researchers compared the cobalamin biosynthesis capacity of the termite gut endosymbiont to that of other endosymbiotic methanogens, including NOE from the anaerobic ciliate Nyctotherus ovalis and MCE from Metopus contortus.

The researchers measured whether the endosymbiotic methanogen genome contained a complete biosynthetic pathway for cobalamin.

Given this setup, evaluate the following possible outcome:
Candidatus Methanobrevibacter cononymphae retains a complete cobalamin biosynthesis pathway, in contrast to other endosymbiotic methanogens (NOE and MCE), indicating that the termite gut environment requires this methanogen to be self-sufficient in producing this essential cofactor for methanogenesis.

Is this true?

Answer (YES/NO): NO